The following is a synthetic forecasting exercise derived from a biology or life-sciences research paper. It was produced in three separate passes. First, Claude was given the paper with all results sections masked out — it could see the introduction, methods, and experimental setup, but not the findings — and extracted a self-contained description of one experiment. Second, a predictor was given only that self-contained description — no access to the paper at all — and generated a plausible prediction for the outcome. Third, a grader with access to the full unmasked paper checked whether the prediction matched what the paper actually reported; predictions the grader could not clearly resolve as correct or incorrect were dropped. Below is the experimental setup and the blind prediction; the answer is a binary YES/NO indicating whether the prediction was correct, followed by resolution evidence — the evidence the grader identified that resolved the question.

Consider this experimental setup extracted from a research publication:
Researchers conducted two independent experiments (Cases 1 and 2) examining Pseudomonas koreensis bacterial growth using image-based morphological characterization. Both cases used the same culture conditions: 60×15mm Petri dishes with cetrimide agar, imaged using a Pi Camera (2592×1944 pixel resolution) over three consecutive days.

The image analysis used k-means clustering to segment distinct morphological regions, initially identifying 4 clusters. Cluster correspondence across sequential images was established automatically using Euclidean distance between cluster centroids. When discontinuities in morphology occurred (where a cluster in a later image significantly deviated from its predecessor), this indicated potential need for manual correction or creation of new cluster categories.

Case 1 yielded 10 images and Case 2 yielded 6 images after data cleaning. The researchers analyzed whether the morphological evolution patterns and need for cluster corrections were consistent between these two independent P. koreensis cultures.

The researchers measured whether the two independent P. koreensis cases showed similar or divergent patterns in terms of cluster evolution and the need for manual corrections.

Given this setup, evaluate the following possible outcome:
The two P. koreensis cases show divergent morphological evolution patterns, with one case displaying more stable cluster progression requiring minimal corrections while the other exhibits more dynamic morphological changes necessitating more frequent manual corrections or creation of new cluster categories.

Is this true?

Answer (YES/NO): NO